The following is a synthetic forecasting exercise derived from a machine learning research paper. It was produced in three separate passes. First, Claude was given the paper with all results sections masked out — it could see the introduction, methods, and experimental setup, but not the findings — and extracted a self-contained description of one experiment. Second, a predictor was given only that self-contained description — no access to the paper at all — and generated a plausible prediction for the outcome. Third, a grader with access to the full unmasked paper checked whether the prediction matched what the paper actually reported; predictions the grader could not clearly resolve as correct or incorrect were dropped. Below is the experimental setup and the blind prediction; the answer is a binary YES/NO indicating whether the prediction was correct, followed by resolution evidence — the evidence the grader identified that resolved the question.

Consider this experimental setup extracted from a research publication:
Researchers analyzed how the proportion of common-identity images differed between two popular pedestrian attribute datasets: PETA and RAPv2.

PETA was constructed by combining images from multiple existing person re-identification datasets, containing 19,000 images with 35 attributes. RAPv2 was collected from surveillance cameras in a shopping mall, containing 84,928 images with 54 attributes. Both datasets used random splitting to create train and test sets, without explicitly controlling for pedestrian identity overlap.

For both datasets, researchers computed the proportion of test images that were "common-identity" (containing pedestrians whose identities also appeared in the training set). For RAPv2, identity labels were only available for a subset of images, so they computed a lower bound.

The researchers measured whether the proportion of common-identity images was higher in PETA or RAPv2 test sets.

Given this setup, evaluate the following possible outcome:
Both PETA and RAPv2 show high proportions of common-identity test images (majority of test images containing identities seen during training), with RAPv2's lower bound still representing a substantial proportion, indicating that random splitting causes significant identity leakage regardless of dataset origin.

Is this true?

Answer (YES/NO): NO